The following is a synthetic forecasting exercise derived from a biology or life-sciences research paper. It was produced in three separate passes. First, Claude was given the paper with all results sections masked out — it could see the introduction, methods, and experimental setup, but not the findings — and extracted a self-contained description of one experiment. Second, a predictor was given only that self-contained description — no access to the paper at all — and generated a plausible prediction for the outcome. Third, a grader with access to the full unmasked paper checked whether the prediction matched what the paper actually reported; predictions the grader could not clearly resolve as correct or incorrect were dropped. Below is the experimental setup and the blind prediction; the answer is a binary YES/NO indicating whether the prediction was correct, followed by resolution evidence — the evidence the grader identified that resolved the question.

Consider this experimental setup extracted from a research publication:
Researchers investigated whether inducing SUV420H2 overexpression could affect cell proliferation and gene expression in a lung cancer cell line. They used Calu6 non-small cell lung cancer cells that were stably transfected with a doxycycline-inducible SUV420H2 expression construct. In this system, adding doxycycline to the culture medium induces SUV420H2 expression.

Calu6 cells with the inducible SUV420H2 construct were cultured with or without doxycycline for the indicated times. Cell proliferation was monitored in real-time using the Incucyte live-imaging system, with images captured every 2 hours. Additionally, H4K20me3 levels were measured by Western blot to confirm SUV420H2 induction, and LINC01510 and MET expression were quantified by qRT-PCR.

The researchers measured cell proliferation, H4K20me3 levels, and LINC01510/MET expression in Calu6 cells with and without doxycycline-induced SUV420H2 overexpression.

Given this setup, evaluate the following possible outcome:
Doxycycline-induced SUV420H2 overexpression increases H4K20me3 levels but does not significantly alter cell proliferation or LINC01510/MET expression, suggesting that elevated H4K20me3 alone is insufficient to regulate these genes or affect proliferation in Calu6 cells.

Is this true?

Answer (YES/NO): NO